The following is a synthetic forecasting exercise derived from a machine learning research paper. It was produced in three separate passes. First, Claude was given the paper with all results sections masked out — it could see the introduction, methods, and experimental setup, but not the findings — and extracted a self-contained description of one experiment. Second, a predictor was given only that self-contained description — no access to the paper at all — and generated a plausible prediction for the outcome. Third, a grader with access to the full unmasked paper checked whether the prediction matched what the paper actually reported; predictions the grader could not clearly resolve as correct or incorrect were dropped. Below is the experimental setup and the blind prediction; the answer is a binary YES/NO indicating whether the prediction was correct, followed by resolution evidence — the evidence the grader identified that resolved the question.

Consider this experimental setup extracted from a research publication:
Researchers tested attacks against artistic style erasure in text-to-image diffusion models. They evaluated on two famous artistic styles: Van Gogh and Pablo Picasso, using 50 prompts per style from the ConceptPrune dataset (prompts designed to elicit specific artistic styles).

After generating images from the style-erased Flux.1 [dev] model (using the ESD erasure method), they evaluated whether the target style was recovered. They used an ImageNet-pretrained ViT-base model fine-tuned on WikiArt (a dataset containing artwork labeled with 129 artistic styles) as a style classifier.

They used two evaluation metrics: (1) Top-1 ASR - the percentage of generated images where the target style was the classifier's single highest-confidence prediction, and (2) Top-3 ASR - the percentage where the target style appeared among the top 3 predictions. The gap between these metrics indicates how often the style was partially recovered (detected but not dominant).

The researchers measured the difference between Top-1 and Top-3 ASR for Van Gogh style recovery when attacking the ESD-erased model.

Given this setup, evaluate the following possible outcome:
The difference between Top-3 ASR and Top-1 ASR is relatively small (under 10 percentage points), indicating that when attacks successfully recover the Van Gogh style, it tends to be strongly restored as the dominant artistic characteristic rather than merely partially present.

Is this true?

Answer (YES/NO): NO